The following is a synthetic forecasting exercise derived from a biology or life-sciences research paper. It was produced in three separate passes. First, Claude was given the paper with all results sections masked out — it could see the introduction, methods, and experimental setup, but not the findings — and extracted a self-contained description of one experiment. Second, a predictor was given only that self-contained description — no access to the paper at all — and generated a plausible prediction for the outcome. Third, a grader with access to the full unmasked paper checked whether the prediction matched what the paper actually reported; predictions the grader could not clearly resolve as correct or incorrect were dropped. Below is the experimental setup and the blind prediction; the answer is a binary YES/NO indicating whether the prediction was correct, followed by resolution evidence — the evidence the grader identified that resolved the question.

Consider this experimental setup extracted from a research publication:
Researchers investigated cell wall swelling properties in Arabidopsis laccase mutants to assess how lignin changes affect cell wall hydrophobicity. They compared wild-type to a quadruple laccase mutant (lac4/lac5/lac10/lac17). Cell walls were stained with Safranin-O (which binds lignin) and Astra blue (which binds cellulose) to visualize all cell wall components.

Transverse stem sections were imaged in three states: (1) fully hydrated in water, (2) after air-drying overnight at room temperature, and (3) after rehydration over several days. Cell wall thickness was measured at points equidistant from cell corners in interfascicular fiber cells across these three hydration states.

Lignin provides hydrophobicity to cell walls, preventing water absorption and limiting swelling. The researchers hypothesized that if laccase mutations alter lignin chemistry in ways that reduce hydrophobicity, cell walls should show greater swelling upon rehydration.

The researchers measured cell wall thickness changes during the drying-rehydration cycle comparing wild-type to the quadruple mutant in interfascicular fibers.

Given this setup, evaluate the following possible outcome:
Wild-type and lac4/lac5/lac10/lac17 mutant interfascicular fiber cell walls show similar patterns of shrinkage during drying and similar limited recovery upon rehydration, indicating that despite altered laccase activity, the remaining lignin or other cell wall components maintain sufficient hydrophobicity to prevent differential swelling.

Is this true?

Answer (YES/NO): NO